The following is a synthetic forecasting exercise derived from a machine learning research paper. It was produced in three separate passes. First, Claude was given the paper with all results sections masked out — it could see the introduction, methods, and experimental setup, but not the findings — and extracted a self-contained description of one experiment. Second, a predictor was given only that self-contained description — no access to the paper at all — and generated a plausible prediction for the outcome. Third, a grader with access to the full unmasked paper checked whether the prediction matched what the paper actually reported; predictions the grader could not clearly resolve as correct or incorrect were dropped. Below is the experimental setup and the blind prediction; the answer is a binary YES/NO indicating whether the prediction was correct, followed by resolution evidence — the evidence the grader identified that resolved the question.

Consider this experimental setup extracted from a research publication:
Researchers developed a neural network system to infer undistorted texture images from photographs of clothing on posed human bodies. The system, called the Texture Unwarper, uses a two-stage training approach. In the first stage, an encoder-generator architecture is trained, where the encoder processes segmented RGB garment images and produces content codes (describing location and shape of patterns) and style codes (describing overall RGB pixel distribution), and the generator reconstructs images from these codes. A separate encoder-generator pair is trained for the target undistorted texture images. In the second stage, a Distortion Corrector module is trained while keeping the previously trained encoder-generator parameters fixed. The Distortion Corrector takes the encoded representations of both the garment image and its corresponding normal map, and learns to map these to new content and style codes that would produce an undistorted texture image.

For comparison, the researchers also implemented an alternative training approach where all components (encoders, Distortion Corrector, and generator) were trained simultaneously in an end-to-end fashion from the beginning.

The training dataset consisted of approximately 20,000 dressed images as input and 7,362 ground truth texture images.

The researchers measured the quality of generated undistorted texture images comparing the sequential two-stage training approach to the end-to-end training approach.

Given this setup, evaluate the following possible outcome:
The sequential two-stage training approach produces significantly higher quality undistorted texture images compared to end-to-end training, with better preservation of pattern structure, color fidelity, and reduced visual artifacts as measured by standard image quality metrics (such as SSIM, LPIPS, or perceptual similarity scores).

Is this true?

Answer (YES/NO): YES